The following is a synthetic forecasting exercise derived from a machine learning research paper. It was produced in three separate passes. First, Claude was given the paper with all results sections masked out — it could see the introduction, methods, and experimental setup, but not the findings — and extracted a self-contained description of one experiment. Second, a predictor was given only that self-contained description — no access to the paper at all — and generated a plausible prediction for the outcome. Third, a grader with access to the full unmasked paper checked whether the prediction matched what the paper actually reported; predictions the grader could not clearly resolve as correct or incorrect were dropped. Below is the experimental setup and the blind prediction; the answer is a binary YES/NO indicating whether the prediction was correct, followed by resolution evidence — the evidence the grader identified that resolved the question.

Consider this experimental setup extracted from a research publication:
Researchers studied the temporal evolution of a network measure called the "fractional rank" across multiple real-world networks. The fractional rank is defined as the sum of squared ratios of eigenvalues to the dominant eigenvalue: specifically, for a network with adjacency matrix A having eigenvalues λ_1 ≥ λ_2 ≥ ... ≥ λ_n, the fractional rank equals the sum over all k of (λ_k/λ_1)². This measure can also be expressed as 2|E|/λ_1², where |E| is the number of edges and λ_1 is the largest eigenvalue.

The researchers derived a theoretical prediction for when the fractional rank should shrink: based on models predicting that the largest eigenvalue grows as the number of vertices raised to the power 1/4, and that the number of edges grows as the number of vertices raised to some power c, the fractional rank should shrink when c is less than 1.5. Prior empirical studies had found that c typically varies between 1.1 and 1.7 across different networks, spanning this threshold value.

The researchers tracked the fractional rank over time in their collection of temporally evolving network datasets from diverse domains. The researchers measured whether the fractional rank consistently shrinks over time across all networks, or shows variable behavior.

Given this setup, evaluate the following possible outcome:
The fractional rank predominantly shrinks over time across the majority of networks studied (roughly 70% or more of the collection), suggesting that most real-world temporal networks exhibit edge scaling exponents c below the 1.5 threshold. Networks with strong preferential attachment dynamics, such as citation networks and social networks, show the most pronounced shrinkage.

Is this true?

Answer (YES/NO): NO